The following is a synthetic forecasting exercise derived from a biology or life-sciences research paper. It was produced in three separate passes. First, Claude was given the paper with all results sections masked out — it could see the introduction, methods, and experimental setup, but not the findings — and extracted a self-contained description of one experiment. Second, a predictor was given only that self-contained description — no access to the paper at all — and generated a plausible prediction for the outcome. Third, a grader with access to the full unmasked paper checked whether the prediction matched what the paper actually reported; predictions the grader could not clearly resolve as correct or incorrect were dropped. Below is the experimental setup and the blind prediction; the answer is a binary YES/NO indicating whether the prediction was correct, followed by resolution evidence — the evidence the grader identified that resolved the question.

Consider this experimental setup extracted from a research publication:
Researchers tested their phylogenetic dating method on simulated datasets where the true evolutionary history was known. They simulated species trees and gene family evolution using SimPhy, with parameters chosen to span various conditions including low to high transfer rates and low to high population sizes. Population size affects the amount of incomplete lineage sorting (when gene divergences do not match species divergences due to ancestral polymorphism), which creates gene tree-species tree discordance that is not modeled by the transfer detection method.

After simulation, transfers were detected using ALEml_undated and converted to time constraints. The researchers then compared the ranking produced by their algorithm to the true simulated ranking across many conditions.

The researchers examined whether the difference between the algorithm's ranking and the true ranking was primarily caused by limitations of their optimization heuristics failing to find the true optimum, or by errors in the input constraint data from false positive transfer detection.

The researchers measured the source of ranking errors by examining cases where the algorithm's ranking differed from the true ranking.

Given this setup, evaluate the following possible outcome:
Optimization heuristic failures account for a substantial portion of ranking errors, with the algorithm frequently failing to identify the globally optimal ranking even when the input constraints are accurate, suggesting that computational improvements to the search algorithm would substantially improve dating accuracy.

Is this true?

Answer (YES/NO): NO